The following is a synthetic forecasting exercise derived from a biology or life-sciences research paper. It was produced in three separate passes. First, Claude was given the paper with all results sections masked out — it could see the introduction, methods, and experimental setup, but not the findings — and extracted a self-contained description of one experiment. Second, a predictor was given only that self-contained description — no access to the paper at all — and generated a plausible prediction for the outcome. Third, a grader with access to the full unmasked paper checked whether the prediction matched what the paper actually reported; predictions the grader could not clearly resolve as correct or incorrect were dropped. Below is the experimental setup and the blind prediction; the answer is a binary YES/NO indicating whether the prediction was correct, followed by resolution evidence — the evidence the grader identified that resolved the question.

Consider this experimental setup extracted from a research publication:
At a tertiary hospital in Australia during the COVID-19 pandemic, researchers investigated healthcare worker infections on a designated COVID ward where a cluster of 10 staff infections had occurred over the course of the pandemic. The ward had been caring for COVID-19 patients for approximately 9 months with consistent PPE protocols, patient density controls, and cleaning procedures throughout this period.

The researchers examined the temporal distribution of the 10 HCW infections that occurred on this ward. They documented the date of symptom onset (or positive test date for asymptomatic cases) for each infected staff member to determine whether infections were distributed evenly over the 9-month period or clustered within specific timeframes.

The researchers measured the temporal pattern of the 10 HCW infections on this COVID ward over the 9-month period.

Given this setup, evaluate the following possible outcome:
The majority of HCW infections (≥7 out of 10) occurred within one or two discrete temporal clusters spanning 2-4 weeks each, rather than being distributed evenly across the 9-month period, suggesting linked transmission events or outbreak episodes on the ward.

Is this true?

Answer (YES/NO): YES